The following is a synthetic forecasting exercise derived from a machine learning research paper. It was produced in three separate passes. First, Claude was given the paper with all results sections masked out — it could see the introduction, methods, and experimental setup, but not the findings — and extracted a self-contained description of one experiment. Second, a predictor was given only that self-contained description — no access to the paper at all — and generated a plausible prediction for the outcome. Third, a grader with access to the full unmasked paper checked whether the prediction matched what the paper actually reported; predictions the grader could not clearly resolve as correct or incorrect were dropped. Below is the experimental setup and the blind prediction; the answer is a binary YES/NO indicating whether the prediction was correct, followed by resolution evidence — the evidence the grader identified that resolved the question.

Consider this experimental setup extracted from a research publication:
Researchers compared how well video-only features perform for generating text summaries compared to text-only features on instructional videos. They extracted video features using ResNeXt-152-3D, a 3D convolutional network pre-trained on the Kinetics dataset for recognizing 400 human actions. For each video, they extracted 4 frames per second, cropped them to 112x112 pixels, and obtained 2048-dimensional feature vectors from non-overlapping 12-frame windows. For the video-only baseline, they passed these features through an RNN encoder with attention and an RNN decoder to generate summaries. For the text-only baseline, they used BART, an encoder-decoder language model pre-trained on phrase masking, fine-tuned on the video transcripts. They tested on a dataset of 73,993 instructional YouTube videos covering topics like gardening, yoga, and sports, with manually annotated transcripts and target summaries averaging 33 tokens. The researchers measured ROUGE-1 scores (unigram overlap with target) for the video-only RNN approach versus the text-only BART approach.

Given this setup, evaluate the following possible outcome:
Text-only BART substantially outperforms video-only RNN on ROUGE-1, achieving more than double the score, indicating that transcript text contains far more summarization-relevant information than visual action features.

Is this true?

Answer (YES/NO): NO